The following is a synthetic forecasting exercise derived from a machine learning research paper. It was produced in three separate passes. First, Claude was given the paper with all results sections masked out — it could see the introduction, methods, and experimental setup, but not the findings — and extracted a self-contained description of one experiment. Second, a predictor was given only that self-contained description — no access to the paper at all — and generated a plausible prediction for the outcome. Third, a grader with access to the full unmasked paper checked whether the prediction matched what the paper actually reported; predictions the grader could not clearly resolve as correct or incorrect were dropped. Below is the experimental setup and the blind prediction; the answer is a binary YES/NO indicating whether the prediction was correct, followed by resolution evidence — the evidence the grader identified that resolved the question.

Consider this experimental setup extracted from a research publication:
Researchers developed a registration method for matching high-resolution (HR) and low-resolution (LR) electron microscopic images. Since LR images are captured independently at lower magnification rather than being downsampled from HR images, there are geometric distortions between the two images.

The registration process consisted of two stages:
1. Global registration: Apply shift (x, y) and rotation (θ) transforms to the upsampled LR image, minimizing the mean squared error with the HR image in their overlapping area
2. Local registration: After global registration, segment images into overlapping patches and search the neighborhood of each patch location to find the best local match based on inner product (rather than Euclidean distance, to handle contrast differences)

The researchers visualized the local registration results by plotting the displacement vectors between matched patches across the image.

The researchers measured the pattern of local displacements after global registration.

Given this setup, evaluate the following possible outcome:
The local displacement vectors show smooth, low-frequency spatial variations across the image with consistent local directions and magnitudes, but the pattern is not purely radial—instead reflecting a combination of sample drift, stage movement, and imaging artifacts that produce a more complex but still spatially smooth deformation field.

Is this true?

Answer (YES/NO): NO